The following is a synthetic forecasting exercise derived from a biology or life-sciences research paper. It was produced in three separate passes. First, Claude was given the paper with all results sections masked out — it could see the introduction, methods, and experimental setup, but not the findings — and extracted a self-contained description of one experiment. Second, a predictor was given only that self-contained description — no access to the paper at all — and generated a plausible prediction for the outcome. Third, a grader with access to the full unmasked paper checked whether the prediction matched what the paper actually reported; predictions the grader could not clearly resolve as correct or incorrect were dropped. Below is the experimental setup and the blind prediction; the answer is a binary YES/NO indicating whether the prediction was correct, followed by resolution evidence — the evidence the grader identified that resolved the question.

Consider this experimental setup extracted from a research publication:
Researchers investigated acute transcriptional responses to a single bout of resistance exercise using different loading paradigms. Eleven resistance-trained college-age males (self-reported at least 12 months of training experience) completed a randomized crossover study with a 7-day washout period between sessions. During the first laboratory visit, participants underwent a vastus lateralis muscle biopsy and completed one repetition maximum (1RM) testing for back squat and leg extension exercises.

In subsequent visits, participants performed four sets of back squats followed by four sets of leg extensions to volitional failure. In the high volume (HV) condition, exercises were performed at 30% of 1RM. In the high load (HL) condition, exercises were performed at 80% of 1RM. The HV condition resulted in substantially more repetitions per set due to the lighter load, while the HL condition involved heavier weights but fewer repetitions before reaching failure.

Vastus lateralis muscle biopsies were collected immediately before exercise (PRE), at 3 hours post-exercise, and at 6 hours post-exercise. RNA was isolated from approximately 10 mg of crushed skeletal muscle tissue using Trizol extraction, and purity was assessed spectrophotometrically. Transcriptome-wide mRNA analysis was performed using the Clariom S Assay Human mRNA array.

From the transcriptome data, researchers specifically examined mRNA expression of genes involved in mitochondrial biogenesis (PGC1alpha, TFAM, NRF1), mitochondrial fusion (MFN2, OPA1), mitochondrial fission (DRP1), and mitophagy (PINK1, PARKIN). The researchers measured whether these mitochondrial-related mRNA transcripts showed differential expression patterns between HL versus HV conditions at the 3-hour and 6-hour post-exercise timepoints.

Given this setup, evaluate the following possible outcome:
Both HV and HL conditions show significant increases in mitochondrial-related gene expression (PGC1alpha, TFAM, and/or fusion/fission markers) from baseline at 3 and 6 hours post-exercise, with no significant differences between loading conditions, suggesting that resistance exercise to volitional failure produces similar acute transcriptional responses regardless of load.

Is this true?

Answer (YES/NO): YES